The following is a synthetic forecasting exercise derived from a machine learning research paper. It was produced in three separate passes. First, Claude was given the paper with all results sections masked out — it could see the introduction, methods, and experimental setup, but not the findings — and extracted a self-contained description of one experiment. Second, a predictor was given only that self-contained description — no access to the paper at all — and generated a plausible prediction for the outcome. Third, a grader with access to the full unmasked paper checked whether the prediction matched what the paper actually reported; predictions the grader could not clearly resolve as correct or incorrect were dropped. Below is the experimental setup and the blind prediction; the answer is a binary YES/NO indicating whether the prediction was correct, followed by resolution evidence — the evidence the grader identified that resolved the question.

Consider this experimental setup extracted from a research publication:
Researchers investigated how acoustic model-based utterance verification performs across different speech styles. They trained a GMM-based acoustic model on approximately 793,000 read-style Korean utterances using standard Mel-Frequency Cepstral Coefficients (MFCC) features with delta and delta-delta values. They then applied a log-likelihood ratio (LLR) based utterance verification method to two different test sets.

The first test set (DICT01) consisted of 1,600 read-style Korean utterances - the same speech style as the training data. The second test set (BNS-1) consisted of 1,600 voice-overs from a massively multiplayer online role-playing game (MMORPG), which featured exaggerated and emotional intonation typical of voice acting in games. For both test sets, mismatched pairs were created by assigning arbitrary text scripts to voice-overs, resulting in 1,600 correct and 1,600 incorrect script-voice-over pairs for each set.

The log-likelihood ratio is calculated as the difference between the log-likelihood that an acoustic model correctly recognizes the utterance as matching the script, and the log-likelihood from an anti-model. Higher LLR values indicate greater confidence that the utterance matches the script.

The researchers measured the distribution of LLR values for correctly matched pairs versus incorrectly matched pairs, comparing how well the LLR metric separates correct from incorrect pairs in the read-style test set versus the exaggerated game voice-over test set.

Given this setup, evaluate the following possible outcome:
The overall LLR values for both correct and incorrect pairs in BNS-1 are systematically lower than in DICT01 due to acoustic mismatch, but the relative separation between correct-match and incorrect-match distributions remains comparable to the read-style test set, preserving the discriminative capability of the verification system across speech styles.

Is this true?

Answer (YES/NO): NO